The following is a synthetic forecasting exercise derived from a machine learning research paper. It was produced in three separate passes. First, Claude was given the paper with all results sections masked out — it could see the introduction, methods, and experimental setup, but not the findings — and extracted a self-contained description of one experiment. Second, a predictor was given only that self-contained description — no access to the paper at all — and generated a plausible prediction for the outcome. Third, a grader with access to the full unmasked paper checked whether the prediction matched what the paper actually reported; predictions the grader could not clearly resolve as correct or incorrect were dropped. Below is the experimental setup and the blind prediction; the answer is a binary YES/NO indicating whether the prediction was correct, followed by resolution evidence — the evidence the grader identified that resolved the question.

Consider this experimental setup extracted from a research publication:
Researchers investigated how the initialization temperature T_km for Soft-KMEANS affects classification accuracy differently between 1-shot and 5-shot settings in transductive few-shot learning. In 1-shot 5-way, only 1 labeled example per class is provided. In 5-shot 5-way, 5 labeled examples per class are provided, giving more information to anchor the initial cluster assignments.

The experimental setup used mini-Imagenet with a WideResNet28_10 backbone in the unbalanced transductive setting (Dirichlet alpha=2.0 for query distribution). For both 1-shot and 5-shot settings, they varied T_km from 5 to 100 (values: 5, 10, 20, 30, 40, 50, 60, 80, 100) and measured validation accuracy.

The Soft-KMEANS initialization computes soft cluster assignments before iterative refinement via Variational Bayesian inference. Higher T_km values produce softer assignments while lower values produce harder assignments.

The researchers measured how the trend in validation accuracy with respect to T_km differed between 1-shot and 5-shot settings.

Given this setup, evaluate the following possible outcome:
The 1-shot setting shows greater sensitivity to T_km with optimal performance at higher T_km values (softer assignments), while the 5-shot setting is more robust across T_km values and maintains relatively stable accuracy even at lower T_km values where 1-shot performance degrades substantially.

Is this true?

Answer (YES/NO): NO